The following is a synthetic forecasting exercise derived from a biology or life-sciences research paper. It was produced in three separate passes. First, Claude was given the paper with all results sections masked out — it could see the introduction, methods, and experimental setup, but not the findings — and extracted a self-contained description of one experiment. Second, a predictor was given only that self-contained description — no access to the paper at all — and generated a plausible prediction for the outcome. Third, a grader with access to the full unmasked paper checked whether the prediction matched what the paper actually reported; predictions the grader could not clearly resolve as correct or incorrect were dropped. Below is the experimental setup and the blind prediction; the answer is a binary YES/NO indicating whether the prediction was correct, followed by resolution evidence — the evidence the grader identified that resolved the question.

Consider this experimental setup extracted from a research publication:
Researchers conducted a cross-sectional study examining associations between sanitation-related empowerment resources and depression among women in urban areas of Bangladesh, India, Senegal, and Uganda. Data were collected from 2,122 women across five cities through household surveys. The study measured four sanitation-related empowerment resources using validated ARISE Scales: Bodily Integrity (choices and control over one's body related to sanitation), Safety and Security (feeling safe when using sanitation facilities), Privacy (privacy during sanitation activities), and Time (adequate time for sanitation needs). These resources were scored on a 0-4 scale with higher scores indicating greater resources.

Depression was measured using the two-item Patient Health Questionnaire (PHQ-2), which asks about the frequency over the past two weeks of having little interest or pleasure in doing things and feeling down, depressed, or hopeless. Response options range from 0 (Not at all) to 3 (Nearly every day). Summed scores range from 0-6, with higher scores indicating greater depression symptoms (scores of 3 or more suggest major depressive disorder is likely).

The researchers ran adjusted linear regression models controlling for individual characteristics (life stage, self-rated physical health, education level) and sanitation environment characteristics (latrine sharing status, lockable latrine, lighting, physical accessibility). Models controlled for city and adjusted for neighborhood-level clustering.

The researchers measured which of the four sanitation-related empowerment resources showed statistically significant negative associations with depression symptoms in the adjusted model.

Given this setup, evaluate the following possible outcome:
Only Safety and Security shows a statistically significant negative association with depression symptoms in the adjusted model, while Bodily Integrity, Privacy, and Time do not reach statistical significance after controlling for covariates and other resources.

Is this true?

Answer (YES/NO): NO